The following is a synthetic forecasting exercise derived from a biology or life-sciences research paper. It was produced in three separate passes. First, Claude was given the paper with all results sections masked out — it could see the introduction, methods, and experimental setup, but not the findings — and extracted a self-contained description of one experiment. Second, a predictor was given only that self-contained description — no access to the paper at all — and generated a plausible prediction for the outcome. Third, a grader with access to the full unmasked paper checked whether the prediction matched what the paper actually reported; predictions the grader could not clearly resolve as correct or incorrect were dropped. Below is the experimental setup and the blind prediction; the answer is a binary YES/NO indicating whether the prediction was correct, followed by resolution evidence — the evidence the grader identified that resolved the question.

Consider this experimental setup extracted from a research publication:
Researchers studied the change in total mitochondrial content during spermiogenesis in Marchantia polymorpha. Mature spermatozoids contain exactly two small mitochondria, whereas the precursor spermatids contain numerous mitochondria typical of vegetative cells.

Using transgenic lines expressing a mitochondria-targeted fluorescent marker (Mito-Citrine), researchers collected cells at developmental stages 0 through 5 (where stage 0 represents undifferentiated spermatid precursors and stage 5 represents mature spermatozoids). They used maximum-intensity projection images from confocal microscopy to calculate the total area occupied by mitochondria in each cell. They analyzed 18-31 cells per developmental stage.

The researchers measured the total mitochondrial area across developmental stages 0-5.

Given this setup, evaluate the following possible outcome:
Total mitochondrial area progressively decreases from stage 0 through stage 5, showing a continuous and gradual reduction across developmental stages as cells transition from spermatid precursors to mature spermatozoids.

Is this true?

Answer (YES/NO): NO